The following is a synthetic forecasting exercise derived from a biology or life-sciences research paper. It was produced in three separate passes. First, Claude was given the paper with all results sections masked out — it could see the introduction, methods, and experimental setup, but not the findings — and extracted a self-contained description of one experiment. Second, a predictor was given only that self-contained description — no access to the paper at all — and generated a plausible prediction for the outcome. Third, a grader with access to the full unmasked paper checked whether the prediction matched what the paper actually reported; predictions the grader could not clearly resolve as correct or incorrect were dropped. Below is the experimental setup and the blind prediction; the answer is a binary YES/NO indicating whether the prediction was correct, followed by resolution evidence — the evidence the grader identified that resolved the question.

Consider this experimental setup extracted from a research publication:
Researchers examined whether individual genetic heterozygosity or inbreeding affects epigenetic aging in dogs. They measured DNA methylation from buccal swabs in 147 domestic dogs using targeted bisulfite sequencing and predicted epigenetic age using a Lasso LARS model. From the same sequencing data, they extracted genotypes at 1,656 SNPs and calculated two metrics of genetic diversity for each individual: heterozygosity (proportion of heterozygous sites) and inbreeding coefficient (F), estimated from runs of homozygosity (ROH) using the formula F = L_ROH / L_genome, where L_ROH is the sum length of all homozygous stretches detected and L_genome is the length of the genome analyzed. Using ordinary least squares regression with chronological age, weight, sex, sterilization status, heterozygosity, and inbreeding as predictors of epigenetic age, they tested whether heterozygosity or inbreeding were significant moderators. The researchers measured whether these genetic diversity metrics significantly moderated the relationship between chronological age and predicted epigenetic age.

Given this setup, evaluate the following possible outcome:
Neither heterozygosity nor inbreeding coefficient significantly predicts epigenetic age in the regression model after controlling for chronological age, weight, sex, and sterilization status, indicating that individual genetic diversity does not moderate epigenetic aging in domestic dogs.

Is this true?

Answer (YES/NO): YES